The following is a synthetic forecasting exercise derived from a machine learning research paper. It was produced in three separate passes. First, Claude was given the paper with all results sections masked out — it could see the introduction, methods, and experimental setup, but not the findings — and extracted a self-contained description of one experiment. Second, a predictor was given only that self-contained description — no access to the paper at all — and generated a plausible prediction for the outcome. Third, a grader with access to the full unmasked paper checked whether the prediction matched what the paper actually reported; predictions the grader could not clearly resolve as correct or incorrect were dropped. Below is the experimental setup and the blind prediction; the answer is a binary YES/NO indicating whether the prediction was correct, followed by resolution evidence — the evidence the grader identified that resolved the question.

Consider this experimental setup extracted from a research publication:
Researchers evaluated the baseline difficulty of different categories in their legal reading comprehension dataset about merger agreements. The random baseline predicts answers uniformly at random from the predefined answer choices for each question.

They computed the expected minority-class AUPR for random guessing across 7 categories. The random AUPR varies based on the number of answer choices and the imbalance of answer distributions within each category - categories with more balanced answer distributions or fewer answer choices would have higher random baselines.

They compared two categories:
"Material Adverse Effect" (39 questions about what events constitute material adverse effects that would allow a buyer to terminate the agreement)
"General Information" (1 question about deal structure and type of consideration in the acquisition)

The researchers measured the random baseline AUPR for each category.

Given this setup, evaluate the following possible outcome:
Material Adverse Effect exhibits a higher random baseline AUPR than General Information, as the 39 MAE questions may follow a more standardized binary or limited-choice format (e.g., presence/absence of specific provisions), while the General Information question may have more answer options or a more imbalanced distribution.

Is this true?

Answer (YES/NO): NO